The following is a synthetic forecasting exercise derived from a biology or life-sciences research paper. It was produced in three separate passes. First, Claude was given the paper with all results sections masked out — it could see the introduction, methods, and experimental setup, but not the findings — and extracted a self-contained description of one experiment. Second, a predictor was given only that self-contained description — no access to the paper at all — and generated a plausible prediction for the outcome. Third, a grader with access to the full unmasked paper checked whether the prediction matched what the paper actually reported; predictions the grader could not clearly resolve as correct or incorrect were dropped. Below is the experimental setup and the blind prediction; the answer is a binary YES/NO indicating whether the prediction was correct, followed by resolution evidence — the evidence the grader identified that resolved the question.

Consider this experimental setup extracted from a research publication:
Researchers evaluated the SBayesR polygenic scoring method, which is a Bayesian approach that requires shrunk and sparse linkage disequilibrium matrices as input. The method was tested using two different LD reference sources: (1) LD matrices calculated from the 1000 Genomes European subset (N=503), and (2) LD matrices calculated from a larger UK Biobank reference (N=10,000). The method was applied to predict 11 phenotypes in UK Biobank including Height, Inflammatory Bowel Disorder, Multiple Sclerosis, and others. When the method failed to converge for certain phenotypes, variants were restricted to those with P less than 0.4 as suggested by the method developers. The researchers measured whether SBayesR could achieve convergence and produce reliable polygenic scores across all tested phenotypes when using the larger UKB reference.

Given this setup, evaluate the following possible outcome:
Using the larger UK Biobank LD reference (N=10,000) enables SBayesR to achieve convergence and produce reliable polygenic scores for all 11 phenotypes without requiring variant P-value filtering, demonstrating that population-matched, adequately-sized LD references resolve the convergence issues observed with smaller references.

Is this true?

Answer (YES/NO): NO